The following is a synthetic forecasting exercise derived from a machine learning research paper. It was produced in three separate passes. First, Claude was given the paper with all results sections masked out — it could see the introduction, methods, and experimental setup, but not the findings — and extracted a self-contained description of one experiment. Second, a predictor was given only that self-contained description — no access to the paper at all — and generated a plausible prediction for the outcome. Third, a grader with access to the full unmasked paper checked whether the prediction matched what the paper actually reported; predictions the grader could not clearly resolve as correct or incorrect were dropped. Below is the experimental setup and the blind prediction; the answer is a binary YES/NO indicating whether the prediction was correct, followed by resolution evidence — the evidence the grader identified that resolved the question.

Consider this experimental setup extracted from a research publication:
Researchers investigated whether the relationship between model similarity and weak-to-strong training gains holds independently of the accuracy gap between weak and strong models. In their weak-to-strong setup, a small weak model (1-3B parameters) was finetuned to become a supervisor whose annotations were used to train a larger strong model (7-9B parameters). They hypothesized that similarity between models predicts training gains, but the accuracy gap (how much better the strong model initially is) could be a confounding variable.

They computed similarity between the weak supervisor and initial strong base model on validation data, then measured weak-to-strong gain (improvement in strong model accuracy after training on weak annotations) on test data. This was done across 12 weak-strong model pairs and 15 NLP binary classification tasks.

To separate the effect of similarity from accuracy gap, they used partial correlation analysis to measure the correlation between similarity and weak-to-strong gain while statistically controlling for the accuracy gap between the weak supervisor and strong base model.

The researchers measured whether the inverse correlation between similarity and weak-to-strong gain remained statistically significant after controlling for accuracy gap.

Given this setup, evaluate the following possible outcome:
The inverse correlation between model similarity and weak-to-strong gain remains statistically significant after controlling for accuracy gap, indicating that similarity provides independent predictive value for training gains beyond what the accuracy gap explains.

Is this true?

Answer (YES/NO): YES